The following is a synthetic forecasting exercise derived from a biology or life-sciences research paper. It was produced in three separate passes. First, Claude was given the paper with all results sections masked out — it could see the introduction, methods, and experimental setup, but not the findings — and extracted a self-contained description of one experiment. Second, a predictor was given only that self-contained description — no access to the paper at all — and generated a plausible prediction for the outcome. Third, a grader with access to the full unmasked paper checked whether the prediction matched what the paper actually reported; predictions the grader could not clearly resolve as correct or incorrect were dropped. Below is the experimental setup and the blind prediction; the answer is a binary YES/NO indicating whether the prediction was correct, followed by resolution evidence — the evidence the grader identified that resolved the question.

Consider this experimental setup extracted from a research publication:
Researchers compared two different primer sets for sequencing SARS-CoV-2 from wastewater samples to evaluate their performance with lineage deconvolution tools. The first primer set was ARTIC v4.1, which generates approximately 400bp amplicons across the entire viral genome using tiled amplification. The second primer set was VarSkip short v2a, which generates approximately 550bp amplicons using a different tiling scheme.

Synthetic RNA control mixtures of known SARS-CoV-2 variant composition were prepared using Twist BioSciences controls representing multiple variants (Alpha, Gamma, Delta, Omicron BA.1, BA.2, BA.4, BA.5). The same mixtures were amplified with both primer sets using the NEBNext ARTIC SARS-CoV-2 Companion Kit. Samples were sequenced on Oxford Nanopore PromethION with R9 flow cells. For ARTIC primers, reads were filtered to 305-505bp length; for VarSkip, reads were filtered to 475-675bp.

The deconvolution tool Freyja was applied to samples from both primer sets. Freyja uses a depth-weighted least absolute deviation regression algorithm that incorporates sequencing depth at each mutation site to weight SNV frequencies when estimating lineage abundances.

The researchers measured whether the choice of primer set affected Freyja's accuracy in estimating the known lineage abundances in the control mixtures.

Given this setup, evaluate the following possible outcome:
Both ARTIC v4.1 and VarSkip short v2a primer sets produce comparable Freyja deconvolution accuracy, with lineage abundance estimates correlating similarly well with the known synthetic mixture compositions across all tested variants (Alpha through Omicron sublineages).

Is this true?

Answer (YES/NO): YES